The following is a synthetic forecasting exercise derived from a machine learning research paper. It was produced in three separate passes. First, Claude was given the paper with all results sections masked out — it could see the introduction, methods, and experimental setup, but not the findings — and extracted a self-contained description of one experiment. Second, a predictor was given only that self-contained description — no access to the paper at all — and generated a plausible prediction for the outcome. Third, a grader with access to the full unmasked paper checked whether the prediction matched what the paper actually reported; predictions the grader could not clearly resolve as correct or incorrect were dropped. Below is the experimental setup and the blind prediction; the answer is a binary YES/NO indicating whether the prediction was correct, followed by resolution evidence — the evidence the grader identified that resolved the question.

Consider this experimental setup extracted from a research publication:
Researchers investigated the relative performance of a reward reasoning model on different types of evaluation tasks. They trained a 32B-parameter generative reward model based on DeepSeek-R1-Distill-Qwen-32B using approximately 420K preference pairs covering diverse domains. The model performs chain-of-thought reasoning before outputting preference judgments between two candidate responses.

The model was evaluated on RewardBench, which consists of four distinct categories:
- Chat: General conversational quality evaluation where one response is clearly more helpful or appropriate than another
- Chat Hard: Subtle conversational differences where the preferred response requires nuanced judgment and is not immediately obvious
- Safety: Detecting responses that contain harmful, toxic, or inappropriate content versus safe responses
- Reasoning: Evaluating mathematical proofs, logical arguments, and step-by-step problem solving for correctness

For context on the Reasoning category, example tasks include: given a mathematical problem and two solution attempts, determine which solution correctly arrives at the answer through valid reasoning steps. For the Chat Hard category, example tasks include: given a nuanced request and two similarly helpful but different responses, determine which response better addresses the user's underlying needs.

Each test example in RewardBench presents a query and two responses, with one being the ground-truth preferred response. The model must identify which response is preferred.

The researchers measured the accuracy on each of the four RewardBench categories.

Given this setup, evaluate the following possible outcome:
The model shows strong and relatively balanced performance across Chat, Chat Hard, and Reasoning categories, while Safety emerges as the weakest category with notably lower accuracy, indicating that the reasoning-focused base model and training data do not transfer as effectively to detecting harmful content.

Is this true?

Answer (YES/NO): NO